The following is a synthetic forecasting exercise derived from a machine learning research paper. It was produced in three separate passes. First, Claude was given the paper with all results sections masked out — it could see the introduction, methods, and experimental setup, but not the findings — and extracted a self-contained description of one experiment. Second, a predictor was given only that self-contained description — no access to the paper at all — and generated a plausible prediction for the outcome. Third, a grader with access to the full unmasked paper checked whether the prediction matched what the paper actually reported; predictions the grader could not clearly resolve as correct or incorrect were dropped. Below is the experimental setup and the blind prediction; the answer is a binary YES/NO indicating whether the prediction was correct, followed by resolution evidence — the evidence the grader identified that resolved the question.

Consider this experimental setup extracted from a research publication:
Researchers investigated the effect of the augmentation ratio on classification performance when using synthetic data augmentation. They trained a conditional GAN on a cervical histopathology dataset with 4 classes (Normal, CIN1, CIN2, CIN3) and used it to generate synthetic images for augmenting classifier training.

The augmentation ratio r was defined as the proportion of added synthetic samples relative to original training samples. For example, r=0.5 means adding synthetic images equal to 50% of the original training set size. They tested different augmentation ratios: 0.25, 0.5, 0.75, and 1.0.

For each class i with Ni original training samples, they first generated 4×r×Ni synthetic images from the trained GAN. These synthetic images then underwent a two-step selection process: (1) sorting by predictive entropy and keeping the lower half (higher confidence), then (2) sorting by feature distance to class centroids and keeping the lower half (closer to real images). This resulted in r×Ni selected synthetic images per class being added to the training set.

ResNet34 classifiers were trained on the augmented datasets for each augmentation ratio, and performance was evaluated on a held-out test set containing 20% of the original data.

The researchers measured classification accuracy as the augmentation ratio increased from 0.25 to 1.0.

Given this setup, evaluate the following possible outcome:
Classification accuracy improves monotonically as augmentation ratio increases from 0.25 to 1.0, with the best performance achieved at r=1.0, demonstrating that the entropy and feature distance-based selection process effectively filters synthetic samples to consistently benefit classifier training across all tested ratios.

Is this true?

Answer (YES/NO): NO